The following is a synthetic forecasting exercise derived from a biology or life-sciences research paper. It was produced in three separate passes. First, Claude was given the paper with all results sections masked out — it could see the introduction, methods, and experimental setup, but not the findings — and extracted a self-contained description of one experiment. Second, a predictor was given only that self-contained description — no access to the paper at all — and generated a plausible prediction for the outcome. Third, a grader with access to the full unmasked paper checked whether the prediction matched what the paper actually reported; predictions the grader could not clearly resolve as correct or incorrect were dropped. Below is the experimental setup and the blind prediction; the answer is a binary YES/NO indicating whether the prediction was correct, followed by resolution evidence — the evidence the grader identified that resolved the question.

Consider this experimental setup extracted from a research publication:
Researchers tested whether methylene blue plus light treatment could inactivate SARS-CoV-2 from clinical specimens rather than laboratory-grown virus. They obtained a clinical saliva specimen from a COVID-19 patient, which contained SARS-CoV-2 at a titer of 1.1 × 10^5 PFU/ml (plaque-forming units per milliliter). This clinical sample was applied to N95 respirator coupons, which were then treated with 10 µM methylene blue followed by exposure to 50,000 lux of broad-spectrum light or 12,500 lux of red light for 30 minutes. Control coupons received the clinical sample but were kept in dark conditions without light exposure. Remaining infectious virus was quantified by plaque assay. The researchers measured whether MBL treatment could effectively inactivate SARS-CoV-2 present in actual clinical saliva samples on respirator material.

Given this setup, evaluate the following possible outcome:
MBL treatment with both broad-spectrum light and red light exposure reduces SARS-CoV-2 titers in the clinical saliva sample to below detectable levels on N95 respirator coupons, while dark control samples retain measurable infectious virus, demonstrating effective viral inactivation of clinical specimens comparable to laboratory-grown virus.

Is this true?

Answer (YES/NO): NO